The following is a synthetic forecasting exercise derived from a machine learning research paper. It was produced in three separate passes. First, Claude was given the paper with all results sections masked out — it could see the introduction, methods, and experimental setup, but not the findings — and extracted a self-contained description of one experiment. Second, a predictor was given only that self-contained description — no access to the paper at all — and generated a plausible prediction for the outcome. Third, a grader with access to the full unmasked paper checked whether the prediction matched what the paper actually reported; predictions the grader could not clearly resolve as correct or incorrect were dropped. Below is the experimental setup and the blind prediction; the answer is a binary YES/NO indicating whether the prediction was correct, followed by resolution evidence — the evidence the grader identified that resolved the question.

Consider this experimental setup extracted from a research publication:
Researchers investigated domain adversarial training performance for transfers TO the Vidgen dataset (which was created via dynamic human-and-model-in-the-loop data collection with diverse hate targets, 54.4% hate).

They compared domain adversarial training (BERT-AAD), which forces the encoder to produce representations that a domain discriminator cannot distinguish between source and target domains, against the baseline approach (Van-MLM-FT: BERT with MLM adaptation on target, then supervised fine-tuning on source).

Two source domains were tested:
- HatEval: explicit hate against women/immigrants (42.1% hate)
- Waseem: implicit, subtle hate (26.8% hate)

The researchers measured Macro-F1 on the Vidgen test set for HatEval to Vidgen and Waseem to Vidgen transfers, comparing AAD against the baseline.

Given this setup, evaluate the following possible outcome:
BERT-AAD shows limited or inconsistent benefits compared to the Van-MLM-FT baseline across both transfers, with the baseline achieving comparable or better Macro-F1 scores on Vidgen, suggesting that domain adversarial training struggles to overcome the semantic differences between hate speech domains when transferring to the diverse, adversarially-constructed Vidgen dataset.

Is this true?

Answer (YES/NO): NO